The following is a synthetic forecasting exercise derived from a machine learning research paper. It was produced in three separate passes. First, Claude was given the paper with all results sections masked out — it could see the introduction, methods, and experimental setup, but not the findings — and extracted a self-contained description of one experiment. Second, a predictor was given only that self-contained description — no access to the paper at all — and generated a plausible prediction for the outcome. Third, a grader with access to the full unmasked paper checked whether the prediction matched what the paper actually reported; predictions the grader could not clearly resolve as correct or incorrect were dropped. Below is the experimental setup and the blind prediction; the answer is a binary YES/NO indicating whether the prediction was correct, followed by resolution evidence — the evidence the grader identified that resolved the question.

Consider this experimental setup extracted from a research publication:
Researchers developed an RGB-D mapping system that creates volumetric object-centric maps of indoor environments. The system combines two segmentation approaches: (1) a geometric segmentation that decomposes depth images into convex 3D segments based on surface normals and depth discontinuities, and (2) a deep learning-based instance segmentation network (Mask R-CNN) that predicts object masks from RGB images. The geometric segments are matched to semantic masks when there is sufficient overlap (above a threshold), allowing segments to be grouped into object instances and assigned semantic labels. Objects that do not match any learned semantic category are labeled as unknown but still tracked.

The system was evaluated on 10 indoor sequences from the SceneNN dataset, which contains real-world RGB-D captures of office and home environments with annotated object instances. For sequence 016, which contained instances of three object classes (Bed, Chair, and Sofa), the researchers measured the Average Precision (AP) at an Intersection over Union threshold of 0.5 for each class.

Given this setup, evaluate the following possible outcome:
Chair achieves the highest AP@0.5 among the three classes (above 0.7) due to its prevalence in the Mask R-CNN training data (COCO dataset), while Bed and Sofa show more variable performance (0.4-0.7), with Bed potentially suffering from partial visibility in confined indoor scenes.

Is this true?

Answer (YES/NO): NO